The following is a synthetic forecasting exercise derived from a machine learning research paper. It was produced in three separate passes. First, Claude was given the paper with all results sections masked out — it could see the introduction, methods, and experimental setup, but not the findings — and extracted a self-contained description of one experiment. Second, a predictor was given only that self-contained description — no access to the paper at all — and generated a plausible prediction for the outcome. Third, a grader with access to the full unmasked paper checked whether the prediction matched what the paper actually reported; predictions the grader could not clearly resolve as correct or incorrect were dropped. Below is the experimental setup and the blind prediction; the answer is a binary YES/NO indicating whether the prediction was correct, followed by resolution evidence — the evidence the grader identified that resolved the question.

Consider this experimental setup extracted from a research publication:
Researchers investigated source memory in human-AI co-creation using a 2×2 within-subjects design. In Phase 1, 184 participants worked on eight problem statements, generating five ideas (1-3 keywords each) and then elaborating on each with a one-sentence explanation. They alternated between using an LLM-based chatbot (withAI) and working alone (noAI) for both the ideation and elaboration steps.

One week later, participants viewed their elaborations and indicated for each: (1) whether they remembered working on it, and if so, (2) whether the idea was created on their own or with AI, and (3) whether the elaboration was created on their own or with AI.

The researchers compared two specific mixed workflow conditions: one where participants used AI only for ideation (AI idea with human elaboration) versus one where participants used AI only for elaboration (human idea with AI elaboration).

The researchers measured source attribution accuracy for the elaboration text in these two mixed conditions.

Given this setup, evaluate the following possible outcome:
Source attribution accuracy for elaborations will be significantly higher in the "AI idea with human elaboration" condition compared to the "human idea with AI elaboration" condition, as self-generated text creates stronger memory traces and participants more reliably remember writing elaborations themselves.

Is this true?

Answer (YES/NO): NO